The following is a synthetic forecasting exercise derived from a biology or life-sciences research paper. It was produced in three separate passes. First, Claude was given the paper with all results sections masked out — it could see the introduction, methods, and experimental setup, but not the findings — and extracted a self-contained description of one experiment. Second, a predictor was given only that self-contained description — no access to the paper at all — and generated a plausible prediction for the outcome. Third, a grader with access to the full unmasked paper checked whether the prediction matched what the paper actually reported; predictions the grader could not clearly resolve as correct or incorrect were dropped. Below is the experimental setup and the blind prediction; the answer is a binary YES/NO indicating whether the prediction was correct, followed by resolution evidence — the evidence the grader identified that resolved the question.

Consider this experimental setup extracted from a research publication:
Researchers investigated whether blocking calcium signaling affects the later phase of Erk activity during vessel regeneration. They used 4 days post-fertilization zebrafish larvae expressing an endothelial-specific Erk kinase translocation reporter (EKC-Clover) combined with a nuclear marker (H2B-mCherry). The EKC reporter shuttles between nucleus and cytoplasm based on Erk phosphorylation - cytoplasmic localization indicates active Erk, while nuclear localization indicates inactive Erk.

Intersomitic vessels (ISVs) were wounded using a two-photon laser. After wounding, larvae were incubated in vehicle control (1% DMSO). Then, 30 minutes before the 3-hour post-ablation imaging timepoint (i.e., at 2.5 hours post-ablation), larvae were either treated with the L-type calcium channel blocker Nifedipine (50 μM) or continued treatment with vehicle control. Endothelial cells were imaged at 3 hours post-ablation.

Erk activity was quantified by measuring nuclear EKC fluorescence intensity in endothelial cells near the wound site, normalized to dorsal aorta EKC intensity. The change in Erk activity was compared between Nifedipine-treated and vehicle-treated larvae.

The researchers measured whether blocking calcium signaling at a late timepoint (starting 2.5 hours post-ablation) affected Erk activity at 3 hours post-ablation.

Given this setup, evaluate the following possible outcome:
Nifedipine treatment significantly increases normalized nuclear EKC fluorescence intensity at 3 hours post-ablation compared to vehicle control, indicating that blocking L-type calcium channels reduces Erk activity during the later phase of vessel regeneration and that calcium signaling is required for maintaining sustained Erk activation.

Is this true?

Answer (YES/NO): NO